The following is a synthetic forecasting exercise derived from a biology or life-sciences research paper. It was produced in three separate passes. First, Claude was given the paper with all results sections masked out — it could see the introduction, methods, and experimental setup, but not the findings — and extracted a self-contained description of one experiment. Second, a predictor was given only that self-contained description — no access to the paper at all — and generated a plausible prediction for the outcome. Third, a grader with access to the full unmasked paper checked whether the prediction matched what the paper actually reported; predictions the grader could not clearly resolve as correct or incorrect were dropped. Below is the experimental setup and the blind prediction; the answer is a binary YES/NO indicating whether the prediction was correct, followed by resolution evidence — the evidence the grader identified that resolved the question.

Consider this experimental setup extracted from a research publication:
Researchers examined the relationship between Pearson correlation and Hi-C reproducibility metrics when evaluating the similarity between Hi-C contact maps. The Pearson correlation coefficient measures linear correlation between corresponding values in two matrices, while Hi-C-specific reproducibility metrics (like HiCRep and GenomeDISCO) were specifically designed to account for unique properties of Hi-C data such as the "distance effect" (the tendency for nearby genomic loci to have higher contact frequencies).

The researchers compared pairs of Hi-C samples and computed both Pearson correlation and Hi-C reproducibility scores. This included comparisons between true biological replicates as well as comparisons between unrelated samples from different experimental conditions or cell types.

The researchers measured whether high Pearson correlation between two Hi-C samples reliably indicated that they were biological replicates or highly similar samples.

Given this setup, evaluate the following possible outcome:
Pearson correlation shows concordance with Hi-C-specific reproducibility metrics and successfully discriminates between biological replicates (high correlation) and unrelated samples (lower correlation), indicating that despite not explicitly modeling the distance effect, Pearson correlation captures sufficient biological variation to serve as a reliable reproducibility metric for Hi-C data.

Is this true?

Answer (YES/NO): NO